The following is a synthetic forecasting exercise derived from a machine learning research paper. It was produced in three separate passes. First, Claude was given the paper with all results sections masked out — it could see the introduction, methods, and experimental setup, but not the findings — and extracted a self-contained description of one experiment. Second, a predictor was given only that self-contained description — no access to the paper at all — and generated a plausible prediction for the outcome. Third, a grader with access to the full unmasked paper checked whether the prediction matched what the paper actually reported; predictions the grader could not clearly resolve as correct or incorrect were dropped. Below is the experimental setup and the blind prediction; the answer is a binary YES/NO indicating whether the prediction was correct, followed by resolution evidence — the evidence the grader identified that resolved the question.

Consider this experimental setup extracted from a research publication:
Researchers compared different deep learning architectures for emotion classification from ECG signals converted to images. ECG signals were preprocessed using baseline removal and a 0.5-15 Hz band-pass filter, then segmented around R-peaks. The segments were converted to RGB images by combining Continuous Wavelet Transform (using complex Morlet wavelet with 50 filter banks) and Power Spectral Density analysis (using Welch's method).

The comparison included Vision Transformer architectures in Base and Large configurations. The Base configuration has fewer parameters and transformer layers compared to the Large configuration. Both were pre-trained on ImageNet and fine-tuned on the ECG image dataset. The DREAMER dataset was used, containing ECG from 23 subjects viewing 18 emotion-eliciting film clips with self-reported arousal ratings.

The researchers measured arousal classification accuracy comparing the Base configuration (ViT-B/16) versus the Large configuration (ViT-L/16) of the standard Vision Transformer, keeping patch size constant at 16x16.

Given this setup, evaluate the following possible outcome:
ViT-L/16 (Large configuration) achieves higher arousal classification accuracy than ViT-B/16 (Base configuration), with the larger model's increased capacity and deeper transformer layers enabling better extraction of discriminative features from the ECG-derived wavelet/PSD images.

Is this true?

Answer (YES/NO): YES